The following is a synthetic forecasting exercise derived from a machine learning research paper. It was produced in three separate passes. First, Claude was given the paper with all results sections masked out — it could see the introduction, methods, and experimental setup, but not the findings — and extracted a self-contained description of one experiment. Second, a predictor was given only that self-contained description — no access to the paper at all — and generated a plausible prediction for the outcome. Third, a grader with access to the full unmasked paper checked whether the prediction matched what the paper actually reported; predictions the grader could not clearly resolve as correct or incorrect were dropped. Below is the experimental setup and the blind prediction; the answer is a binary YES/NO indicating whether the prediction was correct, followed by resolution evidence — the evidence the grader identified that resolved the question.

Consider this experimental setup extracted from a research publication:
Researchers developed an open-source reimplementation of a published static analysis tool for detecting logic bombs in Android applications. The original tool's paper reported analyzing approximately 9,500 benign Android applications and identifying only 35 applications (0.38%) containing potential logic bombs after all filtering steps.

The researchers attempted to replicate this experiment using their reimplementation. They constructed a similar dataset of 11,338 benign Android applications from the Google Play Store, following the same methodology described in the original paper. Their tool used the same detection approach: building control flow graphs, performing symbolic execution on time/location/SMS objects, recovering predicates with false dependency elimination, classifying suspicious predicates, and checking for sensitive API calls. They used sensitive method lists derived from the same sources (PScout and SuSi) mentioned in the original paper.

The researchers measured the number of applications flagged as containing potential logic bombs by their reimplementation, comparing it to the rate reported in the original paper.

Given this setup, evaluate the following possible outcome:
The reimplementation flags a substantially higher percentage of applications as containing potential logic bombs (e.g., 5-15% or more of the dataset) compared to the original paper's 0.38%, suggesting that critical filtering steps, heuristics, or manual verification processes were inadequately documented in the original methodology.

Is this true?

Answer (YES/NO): YES